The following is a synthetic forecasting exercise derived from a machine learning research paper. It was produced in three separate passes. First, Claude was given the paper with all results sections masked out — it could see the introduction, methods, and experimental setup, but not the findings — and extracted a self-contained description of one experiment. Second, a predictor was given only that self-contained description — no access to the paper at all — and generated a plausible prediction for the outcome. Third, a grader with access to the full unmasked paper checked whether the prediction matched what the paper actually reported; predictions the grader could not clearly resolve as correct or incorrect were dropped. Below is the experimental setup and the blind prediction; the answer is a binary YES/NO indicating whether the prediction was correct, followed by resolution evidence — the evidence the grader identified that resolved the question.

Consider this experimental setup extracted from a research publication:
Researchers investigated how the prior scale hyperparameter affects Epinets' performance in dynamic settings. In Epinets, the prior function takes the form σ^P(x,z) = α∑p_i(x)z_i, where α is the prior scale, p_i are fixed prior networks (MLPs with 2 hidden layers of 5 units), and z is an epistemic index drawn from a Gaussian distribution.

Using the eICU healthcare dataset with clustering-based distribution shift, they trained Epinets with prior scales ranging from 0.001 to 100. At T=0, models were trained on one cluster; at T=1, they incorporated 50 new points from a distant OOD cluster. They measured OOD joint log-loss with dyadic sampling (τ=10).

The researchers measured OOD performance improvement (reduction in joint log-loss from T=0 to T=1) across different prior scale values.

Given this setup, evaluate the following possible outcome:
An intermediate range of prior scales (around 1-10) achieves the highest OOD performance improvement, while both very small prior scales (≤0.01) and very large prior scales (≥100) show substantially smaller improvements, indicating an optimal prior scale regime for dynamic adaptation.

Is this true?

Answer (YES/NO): NO